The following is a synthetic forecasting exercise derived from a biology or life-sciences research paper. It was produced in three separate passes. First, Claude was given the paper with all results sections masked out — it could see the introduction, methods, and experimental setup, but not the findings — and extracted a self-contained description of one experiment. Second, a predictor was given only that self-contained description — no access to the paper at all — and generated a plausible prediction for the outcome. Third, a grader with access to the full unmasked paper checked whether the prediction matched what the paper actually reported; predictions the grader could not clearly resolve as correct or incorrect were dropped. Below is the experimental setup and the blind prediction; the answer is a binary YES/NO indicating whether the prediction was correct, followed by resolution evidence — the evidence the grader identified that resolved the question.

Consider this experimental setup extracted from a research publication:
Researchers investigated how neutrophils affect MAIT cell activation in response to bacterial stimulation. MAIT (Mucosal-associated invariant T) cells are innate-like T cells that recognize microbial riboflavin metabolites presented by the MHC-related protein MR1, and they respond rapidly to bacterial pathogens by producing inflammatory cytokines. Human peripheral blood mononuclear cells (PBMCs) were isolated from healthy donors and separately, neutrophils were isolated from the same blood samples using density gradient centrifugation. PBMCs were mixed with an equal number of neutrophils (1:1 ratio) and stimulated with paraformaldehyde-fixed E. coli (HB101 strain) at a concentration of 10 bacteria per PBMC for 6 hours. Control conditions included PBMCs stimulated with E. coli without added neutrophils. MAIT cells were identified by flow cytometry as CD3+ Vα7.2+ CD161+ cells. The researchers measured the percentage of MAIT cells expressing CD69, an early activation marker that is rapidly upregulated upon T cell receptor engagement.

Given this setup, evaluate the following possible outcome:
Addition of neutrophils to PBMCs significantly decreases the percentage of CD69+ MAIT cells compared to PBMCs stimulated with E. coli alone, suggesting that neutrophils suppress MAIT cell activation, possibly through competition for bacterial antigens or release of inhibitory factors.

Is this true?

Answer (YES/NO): YES